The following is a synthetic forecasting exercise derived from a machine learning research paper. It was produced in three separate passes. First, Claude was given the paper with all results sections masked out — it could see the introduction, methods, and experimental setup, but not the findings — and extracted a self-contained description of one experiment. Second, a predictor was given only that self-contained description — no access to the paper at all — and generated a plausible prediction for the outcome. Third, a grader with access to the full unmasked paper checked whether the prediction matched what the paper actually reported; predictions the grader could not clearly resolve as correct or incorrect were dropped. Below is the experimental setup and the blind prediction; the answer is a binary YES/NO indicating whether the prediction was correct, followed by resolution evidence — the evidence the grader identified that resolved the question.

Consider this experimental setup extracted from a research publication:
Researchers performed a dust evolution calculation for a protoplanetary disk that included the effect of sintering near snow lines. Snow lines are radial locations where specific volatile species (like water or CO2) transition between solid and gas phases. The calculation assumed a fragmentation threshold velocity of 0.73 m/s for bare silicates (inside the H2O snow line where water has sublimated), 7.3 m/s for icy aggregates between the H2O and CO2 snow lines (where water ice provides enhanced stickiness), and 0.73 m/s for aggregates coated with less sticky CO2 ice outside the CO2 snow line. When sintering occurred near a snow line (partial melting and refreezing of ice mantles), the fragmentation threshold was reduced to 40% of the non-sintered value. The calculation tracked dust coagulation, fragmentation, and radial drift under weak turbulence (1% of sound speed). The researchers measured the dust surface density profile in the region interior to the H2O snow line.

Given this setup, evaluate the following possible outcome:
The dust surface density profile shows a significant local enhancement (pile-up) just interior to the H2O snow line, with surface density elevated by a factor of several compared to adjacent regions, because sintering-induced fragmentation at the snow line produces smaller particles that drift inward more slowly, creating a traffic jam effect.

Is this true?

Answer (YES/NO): NO